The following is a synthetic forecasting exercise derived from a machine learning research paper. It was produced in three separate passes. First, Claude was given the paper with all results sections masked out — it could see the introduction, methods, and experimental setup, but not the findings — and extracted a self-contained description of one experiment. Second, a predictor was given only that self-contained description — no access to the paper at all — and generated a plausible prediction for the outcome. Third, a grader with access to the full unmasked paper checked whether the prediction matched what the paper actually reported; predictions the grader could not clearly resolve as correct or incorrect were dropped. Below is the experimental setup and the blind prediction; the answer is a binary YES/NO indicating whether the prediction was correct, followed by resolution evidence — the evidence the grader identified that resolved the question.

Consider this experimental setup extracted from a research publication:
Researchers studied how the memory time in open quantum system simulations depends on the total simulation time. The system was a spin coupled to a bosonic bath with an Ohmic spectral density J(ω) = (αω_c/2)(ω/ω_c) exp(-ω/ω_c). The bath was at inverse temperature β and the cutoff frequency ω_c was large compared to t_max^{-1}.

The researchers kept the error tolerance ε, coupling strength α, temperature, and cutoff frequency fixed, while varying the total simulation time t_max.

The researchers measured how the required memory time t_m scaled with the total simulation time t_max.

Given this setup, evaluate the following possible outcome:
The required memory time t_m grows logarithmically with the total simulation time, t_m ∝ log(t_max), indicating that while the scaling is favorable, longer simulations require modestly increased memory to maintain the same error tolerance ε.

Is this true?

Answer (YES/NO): NO